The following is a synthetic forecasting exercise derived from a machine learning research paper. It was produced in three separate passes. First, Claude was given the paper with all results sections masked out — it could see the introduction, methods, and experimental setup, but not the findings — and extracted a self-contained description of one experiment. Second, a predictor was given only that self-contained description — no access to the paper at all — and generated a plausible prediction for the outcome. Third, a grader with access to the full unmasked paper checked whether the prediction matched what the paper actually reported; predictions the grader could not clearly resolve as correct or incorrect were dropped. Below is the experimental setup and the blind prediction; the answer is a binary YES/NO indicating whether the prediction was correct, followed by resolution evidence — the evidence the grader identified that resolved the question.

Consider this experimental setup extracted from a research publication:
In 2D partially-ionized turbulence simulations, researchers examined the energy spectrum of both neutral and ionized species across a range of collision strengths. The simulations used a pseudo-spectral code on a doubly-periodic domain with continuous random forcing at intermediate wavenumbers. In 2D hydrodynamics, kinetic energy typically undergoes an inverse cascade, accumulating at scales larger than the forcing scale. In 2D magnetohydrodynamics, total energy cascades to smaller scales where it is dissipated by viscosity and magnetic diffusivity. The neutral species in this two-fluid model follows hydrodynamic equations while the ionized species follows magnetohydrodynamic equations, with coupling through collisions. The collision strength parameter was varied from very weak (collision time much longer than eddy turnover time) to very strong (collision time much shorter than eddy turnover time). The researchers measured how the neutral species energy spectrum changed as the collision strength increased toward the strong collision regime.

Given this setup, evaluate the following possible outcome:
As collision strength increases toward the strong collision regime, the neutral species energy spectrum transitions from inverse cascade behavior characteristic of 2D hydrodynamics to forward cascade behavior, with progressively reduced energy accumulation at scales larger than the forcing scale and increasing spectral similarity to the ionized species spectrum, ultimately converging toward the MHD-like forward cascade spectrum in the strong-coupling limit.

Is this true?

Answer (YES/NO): YES